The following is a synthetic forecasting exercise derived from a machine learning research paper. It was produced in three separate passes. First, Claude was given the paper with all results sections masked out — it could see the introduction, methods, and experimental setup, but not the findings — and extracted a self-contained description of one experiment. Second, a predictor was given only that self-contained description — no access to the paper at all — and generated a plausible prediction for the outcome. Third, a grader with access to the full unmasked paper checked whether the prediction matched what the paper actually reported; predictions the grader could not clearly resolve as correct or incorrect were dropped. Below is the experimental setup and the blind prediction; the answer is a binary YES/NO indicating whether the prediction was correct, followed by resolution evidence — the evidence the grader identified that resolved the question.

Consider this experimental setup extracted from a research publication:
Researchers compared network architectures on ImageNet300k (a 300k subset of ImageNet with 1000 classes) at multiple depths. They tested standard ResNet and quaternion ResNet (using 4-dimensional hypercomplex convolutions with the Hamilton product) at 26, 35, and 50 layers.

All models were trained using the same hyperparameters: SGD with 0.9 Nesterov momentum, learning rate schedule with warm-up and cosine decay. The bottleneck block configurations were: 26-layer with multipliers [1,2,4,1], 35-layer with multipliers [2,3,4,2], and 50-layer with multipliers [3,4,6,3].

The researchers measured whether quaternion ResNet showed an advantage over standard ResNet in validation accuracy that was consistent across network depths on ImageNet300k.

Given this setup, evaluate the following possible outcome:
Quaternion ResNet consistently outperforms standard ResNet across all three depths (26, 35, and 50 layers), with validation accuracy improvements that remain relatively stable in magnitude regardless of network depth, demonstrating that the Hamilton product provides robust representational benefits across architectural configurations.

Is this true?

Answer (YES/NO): NO